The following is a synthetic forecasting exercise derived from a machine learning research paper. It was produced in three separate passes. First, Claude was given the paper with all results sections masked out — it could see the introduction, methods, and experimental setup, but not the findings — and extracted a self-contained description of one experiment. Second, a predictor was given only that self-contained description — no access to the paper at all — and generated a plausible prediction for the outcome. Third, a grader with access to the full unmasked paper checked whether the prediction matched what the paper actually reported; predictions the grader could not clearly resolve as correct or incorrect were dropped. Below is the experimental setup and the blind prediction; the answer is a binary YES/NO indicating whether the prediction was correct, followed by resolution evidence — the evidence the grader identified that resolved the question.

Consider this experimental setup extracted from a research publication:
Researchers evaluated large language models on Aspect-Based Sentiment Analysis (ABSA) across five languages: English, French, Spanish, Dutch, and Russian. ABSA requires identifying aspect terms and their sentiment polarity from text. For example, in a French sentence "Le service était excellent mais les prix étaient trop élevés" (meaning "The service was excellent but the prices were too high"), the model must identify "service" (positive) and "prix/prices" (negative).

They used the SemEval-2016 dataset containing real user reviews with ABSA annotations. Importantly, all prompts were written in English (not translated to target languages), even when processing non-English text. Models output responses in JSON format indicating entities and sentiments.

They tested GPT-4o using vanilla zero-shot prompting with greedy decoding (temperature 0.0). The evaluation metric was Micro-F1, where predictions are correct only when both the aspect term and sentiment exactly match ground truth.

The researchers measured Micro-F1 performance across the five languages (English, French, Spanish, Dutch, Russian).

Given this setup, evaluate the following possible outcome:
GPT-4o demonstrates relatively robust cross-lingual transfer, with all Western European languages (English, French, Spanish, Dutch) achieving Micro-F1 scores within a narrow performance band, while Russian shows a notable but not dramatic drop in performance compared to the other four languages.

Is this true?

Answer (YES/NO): NO